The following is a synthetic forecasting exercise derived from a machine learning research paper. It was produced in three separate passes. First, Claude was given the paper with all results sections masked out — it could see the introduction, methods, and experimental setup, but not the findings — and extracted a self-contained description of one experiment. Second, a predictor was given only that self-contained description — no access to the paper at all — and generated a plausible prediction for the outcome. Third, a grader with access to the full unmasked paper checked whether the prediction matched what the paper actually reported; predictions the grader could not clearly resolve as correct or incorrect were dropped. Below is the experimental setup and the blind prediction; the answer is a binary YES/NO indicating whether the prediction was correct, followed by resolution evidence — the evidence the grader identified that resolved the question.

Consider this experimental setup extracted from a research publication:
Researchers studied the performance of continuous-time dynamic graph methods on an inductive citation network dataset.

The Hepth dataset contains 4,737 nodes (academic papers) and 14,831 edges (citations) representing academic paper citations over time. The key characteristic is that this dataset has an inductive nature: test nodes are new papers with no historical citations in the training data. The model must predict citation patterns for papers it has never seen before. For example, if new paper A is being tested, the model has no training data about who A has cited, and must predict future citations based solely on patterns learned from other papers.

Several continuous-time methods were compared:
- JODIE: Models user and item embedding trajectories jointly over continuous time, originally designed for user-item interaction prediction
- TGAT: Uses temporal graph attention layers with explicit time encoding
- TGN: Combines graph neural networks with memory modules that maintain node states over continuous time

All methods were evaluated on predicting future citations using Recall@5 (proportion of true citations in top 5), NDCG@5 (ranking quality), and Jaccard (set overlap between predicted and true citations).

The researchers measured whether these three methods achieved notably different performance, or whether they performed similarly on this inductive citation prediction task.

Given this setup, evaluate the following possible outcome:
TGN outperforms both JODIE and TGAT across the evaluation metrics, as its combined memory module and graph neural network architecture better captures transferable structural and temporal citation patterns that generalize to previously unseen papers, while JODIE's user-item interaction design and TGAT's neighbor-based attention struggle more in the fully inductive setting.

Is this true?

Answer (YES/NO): NO